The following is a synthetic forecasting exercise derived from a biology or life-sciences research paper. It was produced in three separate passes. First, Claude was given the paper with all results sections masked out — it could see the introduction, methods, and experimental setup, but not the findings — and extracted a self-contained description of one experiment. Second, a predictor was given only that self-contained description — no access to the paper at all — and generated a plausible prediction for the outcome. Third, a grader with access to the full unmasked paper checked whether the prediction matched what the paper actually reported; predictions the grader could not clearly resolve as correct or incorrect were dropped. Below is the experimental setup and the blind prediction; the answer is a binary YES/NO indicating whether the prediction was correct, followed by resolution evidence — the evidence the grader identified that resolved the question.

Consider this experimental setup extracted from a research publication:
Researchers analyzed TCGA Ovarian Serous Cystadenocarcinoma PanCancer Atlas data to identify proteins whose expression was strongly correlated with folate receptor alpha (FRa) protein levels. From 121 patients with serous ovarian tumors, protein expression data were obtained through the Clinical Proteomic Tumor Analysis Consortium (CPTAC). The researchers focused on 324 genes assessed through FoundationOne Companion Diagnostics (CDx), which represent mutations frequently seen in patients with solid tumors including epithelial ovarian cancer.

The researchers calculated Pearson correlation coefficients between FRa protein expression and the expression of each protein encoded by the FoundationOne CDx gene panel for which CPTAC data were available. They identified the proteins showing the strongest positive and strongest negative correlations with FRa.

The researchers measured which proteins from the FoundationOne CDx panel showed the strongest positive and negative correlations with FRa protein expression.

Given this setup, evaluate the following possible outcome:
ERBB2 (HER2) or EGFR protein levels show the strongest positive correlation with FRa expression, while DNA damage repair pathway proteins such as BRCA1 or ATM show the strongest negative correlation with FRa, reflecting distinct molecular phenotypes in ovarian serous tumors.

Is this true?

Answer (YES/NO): NO